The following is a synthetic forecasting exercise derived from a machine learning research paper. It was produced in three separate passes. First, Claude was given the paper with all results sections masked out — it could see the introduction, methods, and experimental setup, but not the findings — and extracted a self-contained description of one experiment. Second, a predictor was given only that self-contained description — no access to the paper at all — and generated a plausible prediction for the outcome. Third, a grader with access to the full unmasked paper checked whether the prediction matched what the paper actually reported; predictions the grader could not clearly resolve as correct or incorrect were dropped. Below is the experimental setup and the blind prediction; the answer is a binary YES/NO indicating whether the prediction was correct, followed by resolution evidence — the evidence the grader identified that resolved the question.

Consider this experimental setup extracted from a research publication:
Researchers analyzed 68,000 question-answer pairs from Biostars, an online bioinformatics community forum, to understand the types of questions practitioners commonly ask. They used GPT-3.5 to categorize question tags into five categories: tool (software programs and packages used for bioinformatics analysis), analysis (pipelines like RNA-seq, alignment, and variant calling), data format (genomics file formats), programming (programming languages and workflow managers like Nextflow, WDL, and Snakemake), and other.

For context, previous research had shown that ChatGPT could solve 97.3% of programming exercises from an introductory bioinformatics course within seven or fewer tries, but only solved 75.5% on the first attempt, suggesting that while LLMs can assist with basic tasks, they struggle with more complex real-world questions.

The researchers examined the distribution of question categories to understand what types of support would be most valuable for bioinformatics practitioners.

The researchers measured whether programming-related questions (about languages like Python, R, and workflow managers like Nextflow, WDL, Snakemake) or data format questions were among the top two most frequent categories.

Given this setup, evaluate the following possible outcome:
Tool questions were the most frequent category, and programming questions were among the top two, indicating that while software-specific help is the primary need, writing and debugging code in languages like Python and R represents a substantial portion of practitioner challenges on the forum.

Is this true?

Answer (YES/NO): NO